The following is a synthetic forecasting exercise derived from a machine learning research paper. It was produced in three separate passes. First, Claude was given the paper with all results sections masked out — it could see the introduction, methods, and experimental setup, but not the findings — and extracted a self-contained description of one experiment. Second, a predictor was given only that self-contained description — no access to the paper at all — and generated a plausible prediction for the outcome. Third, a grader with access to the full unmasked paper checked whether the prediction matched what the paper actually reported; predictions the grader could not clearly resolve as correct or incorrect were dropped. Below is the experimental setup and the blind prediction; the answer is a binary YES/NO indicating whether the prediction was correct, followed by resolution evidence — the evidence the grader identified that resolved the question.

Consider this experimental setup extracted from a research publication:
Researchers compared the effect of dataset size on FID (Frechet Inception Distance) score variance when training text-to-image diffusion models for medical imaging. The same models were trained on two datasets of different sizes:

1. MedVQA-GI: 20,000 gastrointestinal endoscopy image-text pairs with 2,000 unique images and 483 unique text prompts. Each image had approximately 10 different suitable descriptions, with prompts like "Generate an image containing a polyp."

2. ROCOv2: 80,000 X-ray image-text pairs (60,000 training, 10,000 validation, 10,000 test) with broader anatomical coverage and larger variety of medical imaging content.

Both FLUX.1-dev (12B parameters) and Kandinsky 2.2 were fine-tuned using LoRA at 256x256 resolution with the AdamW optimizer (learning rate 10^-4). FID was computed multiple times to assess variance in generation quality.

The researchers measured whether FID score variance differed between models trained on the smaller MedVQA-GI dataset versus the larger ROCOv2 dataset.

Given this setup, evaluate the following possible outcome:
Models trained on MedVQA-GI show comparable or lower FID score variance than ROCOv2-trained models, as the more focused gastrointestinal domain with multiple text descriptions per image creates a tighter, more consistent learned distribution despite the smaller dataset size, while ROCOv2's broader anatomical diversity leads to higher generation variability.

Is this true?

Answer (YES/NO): NO